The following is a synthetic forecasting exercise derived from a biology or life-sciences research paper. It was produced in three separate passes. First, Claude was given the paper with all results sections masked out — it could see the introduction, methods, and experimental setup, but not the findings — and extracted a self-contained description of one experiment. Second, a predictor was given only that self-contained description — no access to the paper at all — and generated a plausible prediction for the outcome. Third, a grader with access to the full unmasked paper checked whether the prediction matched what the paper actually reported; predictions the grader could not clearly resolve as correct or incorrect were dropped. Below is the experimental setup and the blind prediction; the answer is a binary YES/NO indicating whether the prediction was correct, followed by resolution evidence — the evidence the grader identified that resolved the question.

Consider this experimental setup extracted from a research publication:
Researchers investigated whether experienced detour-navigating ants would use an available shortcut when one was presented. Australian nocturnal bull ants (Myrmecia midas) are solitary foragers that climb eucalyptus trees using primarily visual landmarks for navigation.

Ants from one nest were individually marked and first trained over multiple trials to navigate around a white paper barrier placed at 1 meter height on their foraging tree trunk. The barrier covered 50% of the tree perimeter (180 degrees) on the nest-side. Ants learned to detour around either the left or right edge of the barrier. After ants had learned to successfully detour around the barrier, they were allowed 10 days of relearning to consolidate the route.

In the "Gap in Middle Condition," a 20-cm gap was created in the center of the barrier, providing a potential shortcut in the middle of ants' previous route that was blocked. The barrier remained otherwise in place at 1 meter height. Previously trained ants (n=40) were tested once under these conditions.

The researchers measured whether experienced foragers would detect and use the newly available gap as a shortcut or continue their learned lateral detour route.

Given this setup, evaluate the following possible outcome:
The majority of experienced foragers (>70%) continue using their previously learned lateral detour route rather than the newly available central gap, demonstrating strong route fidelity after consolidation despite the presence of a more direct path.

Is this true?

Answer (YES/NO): YES